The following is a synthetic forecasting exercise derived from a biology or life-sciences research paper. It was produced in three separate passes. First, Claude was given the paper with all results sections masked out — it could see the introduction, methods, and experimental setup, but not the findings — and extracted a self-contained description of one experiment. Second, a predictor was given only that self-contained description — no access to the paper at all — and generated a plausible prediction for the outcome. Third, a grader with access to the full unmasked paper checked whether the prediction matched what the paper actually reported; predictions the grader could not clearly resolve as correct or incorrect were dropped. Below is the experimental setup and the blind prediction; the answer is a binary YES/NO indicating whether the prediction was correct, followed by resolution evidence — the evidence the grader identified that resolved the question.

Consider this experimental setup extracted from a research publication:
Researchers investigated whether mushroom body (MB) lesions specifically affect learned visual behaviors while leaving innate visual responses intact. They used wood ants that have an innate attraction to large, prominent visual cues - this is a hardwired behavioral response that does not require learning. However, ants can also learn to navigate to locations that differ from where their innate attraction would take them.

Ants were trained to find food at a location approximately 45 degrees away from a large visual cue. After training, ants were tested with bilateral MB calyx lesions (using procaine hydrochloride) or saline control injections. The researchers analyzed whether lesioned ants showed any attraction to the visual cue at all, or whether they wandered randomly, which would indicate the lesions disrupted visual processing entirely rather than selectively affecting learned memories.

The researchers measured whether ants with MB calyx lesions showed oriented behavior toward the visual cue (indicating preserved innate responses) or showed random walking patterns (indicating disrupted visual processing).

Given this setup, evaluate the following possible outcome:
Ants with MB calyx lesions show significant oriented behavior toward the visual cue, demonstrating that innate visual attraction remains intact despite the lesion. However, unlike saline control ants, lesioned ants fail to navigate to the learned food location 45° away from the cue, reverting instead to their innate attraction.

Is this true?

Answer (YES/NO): YES